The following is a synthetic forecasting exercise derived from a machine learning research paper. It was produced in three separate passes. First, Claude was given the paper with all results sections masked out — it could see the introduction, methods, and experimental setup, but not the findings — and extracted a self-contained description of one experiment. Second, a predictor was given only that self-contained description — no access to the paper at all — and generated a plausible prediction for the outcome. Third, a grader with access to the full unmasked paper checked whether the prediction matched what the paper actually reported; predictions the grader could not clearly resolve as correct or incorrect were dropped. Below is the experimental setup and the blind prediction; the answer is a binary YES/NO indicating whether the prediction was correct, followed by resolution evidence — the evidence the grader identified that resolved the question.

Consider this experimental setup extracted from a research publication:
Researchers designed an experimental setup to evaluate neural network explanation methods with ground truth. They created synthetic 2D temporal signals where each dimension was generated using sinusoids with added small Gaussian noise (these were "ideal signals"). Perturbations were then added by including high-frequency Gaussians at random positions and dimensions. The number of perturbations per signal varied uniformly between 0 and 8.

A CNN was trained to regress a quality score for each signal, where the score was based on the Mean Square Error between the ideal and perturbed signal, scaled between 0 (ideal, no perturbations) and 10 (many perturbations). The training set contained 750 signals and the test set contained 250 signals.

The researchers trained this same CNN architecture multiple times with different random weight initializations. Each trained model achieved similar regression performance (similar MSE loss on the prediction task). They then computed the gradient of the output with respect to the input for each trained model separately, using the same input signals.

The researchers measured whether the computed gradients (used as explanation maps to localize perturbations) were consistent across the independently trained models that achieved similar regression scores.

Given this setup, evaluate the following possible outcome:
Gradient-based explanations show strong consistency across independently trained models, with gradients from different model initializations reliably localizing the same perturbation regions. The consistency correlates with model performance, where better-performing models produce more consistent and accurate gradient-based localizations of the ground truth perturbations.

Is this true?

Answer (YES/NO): NO